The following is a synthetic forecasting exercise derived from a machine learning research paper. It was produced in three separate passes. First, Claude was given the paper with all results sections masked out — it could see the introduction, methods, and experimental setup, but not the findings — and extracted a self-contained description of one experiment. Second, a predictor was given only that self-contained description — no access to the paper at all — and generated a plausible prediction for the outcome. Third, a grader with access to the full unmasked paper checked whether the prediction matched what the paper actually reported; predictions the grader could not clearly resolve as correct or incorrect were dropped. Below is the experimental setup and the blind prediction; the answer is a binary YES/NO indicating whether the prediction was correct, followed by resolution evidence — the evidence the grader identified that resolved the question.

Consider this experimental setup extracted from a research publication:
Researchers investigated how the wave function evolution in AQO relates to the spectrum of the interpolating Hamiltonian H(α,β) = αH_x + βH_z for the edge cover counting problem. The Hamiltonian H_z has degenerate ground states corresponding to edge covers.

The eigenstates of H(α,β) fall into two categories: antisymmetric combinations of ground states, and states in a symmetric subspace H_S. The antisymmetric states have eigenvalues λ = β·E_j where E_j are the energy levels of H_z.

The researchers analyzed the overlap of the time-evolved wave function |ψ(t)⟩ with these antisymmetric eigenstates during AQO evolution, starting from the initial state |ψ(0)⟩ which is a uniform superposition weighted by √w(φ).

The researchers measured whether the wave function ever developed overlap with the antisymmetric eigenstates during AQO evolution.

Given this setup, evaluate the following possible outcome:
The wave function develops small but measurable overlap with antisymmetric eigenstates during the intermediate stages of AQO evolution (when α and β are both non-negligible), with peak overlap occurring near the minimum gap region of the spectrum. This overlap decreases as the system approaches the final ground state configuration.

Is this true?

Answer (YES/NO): NO